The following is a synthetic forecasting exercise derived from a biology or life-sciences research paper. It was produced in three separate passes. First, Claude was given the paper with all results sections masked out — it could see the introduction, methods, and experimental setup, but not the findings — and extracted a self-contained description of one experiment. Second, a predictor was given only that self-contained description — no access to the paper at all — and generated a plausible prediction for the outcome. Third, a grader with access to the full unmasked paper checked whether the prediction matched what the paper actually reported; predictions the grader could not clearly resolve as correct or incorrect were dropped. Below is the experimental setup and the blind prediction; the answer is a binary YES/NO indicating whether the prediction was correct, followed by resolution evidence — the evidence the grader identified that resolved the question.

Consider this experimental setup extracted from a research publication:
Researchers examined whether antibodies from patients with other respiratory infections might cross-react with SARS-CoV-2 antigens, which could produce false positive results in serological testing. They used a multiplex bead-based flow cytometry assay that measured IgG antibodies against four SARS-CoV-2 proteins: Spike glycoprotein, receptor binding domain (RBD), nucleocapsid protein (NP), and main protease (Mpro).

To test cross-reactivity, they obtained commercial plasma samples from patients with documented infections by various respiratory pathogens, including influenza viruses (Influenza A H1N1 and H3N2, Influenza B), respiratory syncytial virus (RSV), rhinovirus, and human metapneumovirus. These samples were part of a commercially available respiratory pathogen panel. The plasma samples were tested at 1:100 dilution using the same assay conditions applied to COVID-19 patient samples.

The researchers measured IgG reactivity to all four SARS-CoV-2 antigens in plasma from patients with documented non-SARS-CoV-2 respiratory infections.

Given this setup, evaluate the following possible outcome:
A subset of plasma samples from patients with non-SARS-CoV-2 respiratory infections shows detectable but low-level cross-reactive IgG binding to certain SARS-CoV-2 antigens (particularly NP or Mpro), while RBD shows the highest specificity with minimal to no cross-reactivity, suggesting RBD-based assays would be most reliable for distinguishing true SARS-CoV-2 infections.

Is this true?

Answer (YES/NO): NO